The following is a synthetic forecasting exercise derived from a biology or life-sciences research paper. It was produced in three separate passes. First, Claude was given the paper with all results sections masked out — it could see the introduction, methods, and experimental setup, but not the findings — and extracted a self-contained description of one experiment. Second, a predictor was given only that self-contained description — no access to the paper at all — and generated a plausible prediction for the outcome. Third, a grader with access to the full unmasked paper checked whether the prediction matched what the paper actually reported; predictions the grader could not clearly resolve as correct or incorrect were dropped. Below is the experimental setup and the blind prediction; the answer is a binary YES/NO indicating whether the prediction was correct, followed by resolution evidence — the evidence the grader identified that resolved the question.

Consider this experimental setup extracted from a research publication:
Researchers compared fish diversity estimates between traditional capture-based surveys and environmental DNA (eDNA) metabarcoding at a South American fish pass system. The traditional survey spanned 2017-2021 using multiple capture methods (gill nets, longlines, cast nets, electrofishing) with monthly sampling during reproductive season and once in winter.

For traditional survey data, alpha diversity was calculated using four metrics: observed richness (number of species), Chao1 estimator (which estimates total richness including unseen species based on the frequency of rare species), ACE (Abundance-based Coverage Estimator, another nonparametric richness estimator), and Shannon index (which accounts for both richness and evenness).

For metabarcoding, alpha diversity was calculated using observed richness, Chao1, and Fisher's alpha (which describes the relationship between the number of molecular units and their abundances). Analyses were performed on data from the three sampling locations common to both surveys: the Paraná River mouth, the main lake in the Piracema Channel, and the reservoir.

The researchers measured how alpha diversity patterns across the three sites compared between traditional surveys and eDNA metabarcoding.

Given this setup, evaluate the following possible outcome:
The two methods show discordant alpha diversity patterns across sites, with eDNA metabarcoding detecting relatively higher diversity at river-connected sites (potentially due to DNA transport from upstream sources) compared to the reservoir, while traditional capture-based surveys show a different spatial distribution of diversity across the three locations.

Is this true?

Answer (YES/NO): NO